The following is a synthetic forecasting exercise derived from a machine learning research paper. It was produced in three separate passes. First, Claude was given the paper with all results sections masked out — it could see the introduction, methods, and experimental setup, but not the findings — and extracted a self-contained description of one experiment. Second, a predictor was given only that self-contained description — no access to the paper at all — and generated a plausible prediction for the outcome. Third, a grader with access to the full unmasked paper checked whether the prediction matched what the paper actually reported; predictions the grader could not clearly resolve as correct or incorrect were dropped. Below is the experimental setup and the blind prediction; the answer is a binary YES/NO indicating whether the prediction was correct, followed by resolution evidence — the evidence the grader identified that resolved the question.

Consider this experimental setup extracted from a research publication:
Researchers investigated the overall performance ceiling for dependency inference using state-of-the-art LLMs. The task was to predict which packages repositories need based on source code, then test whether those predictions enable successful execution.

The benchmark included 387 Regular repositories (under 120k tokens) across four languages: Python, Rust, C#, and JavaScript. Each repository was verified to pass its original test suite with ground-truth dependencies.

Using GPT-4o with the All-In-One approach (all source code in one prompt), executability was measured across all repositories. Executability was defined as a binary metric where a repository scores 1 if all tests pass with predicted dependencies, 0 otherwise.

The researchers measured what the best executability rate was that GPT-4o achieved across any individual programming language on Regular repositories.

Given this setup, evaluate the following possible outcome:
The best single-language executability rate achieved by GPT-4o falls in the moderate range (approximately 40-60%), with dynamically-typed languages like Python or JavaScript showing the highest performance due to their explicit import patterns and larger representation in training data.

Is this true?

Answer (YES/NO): YES